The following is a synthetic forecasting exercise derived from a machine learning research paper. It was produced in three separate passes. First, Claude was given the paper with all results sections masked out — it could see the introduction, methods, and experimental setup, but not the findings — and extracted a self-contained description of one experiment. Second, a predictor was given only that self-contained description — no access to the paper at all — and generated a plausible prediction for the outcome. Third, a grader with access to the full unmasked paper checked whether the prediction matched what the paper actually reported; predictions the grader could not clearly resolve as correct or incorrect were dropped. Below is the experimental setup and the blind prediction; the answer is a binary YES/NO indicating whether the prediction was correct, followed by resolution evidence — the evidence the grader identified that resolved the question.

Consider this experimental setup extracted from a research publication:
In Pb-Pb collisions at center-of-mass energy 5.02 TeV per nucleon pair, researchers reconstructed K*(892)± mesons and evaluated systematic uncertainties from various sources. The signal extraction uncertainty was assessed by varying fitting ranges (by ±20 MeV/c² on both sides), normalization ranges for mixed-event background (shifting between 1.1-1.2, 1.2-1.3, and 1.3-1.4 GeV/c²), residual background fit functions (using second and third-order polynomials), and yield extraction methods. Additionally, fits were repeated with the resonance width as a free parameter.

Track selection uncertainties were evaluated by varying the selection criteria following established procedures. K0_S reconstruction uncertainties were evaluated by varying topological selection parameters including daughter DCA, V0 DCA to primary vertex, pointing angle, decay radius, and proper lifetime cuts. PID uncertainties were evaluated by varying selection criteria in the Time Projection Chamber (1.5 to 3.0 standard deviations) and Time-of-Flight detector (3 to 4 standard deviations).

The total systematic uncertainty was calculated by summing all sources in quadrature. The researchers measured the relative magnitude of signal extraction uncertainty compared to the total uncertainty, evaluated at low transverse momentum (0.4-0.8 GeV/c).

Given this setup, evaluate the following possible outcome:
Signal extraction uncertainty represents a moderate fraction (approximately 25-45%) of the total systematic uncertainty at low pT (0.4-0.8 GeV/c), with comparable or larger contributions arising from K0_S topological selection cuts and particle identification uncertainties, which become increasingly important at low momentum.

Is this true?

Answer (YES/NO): NO